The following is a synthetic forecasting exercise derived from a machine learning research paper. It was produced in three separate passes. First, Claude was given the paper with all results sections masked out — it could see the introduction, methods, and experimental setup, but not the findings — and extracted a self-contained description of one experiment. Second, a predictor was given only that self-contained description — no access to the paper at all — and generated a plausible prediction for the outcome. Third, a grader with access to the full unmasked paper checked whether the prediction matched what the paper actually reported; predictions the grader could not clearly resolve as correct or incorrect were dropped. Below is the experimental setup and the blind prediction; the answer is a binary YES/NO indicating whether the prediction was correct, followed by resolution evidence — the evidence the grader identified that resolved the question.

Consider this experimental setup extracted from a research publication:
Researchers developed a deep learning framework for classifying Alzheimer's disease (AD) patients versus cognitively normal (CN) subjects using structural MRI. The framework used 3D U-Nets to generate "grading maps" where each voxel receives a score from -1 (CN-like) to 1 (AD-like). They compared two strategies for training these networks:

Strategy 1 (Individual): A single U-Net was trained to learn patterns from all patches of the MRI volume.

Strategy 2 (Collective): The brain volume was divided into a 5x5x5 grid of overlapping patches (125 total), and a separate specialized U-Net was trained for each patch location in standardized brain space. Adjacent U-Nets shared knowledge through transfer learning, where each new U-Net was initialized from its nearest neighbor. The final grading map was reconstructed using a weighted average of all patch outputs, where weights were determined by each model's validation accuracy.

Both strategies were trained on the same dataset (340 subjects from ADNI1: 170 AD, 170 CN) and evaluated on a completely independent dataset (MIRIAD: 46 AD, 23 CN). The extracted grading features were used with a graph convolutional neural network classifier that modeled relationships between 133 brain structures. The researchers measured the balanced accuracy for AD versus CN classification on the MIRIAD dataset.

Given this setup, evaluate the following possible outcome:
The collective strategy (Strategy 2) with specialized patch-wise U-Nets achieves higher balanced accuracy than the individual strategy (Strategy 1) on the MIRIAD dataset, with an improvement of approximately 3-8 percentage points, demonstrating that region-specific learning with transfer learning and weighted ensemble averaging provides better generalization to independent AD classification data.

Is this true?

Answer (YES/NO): YES